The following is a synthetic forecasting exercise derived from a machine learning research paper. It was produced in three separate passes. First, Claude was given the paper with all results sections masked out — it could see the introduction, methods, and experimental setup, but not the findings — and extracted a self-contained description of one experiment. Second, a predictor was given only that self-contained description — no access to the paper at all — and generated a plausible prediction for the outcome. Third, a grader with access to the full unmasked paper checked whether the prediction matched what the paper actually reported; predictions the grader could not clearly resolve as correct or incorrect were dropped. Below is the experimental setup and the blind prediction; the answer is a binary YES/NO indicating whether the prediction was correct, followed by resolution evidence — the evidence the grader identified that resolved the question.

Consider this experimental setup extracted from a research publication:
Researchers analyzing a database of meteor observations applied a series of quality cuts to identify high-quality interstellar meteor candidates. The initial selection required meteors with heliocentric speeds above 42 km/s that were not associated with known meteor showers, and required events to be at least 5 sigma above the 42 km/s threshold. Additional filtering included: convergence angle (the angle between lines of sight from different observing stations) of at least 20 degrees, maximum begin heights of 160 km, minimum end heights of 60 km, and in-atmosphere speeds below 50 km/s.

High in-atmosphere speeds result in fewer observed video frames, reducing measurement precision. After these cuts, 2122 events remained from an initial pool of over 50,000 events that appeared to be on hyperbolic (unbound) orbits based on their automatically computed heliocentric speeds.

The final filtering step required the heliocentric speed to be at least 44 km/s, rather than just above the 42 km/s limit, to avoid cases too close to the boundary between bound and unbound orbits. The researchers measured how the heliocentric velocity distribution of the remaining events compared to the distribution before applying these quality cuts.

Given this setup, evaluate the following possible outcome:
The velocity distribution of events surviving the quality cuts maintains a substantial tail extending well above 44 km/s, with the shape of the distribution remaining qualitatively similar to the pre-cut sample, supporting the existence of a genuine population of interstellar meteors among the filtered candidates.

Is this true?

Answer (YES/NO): NO